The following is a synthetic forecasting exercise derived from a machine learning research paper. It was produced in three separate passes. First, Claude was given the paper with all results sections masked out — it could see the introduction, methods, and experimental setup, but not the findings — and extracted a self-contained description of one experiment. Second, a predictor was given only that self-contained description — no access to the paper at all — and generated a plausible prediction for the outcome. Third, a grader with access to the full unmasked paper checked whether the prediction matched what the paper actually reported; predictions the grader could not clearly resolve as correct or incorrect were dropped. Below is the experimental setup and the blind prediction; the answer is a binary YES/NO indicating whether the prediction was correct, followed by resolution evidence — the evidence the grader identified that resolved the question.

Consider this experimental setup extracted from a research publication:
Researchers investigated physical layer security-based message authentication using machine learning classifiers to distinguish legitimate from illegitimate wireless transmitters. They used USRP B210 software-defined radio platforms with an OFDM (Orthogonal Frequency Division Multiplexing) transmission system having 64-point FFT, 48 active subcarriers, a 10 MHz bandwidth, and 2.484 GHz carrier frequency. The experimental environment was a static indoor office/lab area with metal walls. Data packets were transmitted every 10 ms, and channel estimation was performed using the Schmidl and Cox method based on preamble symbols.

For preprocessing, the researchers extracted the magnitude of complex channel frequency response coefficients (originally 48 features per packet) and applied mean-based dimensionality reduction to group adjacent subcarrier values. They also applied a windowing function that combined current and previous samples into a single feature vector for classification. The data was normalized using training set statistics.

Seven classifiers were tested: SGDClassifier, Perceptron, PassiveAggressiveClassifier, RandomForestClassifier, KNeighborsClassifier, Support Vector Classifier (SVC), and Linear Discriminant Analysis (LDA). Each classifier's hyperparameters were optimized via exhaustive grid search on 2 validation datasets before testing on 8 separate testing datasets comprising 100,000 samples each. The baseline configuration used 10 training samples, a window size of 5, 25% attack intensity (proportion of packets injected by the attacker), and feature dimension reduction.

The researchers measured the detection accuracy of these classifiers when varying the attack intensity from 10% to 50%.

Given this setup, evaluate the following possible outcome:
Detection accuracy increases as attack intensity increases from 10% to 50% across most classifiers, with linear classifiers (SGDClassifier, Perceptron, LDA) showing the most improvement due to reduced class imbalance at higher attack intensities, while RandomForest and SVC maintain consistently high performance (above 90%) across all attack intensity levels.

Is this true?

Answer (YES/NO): NO